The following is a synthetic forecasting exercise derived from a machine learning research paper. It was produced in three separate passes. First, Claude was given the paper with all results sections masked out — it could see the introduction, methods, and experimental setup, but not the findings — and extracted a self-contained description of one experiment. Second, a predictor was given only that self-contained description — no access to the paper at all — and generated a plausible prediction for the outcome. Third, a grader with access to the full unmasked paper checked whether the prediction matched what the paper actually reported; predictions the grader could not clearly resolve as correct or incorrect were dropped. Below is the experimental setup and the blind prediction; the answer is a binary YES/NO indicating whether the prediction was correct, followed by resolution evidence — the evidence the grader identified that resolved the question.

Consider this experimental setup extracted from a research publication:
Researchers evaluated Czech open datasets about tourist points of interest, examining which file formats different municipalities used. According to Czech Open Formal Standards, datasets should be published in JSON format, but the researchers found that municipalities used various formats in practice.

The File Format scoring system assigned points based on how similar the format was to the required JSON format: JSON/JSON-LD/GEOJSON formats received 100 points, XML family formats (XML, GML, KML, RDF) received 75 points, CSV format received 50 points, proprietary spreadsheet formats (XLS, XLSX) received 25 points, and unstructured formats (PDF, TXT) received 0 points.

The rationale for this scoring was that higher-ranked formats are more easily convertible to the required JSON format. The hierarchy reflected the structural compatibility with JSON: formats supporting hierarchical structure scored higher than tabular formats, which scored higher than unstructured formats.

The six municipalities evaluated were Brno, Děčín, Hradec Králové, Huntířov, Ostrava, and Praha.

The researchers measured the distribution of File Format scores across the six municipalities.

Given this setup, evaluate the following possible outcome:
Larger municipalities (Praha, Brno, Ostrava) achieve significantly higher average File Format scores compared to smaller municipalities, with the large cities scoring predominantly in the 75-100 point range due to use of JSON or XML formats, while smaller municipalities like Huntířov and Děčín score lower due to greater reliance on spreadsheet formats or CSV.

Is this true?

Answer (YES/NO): NO